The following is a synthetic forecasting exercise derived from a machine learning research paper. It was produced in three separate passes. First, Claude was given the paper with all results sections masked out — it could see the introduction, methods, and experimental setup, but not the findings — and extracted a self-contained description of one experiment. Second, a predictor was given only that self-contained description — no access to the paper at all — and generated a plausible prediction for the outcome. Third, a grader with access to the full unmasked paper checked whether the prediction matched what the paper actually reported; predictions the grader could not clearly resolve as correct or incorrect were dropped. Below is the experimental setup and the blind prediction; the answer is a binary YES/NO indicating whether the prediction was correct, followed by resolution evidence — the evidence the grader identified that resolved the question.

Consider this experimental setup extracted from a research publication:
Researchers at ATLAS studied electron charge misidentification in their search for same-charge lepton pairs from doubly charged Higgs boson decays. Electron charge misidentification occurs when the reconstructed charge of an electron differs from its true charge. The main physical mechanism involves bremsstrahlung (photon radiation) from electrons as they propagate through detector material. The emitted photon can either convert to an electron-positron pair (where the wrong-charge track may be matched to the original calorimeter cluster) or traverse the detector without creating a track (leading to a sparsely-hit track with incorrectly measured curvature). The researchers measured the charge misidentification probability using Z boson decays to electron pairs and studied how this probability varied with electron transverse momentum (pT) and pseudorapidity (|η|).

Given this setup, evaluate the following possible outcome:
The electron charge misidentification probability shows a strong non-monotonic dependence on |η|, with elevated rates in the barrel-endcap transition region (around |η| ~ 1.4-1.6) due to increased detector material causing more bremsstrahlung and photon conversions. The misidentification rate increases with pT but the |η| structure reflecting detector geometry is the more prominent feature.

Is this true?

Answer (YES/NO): NO